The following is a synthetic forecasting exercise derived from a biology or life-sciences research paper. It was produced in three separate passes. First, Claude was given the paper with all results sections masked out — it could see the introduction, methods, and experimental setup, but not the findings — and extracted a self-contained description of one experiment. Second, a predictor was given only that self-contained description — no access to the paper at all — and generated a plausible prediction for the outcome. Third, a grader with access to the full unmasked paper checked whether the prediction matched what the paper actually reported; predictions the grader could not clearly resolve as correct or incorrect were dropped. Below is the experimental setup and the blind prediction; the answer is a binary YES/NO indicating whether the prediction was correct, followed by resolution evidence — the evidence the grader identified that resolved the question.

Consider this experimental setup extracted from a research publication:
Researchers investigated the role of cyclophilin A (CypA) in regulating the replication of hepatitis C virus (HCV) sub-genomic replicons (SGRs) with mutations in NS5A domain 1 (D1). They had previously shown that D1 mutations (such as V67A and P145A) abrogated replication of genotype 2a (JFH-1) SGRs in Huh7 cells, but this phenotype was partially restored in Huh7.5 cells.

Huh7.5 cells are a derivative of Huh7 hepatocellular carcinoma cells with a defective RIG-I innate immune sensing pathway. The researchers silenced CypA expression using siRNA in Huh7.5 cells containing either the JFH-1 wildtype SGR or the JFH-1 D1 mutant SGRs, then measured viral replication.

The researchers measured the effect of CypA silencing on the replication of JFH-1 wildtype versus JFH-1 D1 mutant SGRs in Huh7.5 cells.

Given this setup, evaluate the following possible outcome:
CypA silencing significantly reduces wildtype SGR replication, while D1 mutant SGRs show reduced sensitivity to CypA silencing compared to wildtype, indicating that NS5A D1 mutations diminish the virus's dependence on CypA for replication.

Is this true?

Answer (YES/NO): NO